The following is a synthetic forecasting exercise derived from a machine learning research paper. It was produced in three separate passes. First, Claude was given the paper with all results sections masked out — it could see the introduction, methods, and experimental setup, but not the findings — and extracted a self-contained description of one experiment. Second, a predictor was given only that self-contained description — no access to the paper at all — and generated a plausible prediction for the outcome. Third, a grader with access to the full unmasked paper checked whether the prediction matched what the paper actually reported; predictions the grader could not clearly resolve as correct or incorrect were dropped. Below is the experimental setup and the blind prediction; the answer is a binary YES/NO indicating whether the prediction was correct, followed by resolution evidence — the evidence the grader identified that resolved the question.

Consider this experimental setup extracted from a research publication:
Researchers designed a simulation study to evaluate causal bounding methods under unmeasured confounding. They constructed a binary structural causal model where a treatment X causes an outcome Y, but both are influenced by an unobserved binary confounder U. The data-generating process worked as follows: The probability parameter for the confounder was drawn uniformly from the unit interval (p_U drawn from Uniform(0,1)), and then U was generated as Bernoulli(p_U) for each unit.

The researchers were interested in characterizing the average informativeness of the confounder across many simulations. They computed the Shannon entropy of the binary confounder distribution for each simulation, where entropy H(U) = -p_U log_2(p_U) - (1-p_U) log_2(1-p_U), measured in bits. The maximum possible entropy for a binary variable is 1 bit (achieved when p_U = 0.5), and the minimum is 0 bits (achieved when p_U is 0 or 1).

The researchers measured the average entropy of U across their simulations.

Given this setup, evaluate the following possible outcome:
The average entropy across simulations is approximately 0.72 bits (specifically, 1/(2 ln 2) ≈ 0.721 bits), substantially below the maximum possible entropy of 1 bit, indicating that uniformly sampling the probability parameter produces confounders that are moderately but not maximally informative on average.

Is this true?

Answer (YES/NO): NO